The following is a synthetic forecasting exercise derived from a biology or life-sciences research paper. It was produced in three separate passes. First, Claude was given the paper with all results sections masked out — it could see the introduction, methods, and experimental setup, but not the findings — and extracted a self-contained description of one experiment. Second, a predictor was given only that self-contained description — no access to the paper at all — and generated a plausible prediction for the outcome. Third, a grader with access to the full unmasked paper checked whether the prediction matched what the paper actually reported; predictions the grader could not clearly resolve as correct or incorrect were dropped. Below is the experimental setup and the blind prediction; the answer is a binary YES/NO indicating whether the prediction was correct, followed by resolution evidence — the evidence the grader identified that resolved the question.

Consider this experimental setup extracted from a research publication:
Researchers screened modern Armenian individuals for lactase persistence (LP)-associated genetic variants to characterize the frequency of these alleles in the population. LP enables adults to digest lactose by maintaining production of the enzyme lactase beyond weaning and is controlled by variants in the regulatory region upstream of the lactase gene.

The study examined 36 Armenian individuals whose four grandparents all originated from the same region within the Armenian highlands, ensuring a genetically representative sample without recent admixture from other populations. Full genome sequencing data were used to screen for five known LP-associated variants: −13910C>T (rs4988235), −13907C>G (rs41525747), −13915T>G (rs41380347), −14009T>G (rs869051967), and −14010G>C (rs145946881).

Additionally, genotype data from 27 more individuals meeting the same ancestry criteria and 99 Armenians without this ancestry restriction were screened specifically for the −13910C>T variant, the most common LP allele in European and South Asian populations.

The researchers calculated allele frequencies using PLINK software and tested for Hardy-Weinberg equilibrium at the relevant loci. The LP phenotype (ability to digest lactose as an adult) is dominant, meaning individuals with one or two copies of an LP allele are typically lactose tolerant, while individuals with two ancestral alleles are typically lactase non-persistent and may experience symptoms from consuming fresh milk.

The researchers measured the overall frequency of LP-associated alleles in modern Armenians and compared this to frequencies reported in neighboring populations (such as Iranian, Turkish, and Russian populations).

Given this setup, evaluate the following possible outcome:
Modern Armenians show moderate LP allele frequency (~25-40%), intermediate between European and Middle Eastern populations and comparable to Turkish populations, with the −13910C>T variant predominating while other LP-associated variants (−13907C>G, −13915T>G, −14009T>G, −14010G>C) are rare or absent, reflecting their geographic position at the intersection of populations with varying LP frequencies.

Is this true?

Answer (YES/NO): NO